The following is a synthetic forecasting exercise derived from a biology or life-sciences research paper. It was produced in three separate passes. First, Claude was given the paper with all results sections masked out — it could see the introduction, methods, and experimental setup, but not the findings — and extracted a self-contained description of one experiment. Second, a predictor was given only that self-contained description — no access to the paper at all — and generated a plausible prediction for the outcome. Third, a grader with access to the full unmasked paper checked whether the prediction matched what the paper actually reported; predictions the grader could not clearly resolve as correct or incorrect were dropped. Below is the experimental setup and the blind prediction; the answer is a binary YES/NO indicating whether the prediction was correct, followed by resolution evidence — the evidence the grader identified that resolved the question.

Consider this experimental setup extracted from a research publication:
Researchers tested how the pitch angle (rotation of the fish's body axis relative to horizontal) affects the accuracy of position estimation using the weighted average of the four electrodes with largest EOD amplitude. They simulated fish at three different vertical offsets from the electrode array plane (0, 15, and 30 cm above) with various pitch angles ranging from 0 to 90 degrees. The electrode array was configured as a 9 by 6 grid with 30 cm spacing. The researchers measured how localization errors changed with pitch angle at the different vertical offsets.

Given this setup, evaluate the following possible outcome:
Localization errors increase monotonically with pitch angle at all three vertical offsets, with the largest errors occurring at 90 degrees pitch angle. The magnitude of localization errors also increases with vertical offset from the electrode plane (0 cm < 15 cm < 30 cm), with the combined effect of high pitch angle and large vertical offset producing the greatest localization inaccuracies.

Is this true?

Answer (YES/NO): NO